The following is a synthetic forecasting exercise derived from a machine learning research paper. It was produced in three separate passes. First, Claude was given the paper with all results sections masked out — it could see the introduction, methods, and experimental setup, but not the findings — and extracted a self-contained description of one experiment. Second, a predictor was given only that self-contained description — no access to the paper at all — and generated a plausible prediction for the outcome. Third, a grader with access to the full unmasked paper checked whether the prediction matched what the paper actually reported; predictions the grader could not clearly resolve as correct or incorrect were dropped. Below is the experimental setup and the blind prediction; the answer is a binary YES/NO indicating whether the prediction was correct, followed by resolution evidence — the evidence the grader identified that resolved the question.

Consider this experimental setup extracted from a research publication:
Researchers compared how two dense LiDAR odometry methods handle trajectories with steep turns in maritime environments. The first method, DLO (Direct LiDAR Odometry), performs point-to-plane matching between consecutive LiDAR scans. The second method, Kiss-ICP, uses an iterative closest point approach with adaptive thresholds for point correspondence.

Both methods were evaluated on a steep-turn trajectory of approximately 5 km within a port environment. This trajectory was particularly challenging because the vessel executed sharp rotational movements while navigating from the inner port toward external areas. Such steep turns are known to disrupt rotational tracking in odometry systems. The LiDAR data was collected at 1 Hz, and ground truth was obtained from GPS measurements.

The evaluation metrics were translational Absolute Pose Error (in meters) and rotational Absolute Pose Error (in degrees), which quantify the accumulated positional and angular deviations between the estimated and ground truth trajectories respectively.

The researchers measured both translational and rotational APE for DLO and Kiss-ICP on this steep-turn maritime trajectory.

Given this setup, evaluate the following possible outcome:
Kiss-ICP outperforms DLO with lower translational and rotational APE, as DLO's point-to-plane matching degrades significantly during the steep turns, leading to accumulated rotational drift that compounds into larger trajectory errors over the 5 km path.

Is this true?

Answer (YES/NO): NO